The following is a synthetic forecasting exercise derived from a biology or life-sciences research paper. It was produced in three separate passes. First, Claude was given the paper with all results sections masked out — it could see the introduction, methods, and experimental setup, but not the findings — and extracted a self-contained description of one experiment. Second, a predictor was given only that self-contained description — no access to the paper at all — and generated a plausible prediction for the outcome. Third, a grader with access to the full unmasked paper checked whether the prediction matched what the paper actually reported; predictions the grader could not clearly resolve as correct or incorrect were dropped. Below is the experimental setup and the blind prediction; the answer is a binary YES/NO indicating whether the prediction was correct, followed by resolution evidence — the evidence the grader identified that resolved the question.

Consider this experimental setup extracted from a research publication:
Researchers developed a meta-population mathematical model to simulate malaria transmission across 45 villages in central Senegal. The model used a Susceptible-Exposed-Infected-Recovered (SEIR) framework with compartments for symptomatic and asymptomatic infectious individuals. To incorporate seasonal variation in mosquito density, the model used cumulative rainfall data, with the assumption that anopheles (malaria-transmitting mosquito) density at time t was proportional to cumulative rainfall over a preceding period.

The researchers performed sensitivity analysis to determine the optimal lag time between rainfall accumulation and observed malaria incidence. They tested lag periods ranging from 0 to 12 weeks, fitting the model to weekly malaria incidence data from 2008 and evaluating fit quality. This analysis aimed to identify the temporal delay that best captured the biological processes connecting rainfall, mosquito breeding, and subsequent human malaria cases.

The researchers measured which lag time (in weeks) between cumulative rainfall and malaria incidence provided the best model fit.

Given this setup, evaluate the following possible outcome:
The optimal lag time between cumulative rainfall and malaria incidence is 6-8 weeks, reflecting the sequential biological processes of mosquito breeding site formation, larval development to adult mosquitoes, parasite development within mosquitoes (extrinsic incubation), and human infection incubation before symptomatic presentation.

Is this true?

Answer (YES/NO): YES